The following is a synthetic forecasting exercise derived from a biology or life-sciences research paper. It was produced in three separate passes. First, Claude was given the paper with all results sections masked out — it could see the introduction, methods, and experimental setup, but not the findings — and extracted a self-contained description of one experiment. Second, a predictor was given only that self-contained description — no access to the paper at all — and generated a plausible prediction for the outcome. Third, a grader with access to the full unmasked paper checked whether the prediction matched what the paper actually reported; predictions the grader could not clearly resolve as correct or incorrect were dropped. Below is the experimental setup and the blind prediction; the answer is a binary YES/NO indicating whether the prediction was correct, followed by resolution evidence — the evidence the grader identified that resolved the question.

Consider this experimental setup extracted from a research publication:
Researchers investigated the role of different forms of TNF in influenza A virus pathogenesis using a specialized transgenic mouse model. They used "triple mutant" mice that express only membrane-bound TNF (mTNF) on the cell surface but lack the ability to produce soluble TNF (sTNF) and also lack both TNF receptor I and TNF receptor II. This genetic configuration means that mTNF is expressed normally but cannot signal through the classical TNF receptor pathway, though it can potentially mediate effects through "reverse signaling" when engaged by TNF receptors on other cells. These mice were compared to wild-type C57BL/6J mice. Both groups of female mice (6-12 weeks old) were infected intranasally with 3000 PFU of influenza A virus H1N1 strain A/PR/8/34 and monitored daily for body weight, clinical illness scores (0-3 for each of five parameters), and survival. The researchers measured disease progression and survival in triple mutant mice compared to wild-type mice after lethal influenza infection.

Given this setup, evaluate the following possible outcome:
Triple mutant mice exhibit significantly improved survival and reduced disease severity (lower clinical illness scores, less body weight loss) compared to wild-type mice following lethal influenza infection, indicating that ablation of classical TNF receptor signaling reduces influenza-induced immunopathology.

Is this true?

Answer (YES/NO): NO